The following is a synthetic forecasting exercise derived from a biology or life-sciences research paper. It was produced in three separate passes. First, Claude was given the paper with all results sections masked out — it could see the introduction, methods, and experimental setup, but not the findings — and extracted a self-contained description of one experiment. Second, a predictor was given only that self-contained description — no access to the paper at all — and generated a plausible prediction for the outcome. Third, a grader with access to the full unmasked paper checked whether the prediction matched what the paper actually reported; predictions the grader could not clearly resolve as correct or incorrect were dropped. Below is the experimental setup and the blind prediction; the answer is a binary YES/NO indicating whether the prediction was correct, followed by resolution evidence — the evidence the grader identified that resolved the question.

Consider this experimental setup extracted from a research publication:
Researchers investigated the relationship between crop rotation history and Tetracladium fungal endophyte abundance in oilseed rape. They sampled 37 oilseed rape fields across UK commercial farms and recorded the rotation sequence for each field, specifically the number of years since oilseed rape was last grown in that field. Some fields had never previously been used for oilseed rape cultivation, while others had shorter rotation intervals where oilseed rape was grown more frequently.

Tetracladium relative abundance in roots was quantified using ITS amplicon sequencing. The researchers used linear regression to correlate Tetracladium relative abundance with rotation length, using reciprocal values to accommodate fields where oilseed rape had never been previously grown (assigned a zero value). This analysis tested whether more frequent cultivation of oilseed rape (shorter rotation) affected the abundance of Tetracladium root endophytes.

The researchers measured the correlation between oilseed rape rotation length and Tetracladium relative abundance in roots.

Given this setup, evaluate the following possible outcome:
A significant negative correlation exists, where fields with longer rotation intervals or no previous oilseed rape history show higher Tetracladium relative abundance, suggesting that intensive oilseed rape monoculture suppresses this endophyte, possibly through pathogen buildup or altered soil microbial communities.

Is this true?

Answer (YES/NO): YES